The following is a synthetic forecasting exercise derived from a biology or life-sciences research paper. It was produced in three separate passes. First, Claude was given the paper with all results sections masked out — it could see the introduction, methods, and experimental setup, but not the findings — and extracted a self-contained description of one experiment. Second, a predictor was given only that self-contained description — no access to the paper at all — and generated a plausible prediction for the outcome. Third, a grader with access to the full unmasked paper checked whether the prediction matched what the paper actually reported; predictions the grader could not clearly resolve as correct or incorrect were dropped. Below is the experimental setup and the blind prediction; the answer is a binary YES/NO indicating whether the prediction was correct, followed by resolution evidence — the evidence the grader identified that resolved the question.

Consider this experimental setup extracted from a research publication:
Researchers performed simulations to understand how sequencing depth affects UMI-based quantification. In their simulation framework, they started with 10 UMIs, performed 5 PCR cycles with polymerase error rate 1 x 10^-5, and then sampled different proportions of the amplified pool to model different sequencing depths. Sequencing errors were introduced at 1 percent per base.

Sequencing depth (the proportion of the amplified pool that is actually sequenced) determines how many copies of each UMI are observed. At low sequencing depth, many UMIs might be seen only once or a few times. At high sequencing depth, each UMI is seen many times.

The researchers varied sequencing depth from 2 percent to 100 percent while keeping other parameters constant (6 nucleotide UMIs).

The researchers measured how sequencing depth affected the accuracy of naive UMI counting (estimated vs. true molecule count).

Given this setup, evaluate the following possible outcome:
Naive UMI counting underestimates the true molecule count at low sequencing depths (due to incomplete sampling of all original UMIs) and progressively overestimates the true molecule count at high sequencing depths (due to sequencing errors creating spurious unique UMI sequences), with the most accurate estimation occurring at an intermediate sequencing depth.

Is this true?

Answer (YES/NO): NO